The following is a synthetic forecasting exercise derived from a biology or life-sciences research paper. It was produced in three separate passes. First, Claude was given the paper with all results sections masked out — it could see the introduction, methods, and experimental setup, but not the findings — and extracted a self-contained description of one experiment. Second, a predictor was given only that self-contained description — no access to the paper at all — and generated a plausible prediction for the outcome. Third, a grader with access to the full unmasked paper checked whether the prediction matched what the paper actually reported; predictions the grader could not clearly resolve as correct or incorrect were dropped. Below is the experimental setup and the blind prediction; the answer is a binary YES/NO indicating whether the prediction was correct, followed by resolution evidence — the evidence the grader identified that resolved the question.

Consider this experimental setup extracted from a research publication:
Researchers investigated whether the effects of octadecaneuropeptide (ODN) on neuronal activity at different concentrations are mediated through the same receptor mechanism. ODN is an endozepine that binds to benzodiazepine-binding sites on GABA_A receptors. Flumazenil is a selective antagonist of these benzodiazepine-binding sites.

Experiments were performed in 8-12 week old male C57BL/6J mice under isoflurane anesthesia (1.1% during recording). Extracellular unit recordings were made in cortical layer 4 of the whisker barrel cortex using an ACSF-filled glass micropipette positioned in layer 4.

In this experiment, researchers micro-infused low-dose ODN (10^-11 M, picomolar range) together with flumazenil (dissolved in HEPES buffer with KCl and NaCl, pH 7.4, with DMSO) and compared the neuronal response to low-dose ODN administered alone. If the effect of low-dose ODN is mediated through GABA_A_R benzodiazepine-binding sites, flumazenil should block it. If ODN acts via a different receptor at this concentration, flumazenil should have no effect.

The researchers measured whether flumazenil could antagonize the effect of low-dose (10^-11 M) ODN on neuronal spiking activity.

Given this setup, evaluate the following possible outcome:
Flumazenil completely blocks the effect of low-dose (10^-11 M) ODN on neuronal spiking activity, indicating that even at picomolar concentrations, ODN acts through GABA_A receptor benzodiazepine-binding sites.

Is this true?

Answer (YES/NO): NO